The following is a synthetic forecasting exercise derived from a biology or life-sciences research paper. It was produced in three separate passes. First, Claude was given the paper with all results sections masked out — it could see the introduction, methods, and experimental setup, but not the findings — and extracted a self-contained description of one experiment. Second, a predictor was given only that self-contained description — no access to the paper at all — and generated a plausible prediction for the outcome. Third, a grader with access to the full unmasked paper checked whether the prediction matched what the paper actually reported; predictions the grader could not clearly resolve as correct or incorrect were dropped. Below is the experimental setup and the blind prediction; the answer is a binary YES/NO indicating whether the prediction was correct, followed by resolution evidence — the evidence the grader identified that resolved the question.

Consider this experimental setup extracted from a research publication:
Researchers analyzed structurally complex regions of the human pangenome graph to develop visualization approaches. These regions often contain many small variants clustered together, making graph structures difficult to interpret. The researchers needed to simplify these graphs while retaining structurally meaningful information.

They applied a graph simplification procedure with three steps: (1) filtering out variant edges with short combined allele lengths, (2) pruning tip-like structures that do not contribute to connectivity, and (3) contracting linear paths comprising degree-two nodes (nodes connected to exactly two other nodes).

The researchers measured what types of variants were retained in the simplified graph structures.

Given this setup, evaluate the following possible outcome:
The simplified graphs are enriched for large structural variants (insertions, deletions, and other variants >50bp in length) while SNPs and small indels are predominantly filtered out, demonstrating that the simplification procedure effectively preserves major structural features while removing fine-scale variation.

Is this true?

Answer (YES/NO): YES